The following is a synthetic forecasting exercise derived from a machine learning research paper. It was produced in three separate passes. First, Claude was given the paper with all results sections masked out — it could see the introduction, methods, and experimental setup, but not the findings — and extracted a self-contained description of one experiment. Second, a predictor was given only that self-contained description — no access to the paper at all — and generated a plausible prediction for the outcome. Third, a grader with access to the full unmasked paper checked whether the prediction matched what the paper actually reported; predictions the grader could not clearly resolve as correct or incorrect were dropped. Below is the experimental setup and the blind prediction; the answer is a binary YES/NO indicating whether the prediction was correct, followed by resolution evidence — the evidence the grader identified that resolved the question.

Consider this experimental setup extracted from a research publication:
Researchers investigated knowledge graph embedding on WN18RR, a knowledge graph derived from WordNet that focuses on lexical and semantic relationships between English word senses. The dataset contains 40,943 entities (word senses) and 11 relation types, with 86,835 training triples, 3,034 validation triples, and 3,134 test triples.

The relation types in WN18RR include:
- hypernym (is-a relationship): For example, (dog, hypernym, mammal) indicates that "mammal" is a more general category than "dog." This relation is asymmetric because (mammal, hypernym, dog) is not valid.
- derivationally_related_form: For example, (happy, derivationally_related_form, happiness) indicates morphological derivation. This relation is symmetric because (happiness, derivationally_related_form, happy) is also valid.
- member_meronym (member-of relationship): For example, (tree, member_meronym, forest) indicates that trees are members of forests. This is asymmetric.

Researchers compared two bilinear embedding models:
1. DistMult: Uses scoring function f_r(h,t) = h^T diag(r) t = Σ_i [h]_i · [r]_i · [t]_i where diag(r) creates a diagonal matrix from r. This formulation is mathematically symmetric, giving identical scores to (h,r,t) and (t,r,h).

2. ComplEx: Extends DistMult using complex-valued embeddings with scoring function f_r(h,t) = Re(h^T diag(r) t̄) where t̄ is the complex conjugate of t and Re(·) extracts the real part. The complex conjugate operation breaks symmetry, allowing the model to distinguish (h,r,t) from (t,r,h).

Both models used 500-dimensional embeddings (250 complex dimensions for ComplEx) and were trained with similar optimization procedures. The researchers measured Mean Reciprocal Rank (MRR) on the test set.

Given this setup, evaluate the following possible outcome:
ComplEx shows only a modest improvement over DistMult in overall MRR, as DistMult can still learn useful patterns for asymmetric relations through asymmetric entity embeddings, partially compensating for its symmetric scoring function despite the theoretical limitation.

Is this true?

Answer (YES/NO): YES